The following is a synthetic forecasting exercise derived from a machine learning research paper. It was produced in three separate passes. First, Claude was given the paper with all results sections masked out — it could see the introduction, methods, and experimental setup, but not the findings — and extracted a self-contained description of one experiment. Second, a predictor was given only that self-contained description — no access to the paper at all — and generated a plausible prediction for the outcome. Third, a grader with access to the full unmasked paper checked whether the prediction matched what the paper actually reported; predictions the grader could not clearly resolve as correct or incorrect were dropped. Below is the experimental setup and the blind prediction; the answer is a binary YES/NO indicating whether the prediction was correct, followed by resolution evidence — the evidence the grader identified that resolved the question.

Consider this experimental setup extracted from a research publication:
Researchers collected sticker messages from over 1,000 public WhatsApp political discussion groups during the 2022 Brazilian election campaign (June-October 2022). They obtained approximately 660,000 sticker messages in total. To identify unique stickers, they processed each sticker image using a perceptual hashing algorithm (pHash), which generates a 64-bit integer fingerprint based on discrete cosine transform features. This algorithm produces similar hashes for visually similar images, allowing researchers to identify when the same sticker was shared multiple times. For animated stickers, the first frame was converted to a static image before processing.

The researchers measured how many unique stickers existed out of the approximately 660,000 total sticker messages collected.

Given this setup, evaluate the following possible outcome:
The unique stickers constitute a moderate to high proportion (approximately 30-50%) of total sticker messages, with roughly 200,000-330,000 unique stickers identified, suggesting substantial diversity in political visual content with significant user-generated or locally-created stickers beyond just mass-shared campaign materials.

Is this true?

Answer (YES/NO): NO